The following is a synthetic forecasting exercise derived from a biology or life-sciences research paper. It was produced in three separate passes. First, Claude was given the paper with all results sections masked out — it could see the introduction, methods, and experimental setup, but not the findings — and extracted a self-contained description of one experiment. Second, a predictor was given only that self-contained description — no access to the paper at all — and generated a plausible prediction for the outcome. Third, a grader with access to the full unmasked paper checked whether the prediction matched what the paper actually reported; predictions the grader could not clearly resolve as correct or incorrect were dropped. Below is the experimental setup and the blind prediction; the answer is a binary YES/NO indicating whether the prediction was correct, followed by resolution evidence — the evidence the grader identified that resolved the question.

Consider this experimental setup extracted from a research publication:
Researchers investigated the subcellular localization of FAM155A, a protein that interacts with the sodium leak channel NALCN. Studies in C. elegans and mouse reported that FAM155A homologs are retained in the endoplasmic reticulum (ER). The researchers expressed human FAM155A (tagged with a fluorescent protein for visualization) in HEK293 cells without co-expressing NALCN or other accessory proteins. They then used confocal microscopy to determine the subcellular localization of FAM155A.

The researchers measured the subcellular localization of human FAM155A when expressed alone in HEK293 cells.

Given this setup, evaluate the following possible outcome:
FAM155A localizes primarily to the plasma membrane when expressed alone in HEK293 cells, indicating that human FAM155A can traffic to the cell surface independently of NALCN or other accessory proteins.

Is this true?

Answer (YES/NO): YES